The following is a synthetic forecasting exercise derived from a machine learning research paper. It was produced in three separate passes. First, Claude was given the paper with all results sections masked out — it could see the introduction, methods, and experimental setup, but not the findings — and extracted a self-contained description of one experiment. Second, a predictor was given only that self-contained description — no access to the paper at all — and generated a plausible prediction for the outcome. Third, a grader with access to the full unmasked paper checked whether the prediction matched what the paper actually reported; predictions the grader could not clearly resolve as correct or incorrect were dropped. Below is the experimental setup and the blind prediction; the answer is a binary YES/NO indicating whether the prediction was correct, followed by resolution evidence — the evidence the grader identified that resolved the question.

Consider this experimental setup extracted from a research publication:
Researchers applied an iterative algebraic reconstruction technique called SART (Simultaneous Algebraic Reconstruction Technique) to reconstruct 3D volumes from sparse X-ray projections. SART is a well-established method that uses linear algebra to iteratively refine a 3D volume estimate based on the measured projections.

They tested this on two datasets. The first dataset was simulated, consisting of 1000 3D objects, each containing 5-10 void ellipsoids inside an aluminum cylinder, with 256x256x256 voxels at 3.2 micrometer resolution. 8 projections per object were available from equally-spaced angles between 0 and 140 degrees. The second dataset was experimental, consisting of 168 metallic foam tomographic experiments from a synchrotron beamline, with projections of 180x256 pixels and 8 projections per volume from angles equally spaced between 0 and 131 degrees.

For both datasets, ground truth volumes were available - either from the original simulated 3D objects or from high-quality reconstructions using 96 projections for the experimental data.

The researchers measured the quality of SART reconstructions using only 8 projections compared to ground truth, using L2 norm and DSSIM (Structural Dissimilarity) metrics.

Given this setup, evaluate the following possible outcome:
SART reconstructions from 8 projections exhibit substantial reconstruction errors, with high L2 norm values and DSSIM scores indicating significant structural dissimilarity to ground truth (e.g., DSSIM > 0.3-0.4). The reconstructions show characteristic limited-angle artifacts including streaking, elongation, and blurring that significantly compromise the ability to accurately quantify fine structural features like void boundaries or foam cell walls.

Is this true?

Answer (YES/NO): NO